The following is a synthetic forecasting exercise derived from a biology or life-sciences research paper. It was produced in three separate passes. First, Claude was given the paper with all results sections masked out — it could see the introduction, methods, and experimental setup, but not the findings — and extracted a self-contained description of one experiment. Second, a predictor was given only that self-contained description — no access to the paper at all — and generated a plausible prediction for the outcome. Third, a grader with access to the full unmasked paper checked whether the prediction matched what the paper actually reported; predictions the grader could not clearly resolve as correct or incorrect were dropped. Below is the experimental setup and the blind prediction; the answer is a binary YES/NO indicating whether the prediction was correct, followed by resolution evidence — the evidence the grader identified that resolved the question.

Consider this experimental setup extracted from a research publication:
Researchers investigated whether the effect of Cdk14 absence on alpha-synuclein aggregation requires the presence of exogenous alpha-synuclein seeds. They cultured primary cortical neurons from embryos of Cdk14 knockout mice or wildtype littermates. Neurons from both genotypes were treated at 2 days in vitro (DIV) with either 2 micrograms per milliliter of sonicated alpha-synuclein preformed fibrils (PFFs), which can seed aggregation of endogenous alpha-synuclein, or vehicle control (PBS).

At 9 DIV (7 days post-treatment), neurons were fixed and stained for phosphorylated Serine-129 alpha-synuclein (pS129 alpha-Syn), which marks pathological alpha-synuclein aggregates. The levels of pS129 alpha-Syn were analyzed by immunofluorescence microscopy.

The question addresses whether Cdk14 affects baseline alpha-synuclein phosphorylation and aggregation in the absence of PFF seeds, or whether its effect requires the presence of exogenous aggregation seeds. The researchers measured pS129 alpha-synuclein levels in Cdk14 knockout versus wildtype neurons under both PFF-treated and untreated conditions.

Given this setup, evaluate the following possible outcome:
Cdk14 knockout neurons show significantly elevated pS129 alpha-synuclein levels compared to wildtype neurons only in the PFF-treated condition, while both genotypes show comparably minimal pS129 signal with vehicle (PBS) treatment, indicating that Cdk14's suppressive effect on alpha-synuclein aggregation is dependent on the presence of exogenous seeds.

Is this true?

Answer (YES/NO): NO